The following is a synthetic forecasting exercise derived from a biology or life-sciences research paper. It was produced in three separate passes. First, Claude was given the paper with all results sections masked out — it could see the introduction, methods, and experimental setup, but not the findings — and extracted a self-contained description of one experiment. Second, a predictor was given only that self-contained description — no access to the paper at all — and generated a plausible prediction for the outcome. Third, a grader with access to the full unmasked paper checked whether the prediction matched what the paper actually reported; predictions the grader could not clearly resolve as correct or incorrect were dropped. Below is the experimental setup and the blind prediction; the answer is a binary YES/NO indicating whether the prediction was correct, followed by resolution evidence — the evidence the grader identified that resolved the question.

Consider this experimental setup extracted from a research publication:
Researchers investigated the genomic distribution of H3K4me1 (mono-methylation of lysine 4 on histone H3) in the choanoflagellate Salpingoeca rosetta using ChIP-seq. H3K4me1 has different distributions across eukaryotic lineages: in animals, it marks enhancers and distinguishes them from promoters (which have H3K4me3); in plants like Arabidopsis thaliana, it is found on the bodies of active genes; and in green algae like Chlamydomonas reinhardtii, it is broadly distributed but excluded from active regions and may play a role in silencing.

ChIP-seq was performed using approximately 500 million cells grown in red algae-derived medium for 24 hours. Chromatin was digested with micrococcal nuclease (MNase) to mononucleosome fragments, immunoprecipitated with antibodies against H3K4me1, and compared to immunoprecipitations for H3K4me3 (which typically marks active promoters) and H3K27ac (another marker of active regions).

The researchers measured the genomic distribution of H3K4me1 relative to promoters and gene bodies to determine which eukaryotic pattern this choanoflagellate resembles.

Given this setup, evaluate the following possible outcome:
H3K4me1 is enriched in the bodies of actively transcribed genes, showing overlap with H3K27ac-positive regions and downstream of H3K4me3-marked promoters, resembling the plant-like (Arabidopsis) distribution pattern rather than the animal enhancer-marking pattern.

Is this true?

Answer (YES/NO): NO